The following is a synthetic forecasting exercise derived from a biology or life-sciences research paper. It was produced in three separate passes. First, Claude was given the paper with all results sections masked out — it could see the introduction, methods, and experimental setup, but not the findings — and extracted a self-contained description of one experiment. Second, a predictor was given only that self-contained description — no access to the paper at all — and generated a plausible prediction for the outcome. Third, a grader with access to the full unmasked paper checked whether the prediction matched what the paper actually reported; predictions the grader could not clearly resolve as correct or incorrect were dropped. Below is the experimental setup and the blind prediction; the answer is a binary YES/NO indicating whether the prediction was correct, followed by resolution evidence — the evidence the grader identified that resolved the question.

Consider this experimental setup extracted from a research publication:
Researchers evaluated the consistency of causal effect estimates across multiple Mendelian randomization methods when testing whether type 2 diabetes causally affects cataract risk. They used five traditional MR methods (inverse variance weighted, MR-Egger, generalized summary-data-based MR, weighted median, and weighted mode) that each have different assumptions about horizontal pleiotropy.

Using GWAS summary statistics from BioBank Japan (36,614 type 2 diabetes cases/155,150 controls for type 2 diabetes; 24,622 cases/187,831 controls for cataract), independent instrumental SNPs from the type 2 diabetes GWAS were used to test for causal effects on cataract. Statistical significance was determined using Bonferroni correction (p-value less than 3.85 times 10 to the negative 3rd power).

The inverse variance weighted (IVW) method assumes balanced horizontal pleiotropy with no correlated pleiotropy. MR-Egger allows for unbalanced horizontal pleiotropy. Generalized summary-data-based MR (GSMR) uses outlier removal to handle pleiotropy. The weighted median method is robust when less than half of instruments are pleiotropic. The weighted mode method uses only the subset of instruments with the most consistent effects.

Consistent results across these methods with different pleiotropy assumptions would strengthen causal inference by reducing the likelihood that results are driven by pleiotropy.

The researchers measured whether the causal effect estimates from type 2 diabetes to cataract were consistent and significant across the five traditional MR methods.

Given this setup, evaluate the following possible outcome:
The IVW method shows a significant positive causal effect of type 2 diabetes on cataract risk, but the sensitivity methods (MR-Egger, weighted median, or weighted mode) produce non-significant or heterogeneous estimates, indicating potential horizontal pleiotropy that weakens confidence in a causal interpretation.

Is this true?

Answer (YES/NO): NO